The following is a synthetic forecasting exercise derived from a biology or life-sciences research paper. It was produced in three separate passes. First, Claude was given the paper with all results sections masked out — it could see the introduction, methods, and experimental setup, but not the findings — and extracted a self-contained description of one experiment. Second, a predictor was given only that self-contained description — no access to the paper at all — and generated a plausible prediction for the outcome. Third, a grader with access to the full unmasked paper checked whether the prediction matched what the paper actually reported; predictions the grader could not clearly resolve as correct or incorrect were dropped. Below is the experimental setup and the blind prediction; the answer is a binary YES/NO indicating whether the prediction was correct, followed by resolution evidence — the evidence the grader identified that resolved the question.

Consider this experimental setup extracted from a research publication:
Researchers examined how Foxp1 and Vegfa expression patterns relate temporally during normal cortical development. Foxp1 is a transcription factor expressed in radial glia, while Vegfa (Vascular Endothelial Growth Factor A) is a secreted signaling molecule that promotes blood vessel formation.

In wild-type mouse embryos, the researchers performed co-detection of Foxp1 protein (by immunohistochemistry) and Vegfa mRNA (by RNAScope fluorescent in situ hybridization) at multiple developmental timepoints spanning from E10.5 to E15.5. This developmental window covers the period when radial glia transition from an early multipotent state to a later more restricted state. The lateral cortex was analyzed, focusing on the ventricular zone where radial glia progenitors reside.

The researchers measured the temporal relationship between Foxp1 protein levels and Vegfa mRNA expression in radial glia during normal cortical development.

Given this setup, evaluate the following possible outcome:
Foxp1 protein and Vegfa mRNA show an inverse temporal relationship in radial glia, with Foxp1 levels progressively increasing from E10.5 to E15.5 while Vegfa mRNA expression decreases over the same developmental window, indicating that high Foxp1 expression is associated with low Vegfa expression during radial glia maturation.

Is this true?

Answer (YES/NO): NO